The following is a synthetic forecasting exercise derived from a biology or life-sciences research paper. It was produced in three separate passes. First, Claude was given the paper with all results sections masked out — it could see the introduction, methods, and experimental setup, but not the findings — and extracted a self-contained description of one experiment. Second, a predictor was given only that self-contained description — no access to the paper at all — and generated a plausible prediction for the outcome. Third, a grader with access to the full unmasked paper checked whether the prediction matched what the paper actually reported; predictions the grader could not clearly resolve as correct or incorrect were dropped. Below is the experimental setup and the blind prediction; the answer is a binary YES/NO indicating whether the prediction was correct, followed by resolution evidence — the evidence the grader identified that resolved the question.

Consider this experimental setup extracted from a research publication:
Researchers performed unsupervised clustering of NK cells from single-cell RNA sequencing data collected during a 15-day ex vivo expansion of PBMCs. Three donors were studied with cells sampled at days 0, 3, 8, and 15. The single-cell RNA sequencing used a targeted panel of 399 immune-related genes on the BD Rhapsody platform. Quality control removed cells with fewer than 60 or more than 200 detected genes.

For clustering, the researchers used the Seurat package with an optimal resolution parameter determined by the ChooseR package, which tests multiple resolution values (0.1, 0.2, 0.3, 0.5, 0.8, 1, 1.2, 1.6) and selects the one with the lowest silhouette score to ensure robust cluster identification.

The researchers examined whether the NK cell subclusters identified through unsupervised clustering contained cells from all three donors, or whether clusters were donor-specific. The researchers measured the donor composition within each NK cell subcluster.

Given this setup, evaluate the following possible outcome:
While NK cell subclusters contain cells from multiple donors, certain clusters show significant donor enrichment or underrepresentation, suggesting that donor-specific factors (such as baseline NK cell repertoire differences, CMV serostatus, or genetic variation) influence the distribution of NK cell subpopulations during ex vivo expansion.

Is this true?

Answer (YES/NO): YES